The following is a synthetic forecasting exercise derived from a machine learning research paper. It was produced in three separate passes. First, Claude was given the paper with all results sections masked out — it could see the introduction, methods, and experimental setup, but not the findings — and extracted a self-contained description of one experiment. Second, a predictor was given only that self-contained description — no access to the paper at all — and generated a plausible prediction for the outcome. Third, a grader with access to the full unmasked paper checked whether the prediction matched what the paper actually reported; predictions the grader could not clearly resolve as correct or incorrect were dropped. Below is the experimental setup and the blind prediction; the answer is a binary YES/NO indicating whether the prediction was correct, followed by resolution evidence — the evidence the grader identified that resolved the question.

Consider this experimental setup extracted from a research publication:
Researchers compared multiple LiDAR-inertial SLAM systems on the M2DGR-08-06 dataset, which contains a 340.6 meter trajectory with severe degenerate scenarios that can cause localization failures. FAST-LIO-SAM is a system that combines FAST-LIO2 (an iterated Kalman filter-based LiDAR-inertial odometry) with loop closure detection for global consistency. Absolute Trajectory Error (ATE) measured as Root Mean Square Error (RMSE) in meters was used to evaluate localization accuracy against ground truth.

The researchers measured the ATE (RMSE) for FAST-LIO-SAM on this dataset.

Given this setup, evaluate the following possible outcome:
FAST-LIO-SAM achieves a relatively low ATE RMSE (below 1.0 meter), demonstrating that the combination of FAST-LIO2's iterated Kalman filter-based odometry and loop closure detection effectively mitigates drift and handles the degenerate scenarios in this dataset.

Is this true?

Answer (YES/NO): NO